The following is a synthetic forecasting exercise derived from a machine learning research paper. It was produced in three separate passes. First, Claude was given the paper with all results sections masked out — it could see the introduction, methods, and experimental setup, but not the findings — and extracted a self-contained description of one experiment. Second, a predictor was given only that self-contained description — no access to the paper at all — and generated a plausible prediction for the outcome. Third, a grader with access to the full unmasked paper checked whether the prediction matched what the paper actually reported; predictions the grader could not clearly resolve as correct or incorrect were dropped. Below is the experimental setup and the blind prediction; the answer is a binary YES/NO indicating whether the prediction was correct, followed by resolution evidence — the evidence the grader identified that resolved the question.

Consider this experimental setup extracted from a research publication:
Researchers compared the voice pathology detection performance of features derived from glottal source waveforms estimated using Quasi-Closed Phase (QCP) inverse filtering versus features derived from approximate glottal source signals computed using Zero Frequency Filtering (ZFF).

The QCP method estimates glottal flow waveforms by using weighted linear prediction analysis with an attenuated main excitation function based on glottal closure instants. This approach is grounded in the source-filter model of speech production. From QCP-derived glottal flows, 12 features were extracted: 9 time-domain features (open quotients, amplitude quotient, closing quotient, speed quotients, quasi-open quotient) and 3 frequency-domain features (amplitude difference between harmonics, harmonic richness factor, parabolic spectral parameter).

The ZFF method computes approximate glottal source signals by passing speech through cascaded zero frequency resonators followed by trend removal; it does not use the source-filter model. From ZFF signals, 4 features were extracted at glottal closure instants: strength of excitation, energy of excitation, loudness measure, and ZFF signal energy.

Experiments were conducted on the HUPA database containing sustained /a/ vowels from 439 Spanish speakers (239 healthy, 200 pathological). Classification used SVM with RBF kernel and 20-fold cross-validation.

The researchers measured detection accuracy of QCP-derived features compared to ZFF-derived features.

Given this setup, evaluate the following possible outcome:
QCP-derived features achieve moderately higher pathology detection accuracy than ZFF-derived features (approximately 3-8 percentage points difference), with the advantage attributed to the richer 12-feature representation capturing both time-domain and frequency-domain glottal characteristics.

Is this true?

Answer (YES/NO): NO